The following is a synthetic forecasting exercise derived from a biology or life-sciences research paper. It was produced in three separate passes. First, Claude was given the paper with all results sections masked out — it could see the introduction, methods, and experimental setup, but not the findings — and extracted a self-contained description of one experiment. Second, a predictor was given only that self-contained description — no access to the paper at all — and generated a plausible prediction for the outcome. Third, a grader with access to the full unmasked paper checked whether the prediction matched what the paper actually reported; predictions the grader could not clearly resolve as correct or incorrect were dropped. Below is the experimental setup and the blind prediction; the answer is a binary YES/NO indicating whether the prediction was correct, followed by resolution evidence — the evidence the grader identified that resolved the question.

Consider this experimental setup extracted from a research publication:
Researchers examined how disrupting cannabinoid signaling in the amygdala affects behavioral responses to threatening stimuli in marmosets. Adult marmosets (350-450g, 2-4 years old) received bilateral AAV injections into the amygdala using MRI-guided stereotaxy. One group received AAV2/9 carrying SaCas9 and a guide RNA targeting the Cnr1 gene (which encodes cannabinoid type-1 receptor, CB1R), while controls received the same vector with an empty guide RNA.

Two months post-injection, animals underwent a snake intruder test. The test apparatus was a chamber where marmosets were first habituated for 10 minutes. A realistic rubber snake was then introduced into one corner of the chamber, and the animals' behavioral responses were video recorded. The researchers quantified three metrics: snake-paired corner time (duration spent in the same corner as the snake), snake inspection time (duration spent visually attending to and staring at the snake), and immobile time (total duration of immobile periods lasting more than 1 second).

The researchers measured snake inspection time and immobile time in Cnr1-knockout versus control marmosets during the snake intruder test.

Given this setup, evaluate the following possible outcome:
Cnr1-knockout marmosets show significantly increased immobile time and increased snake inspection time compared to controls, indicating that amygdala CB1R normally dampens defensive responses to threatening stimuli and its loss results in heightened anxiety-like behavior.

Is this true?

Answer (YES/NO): NO